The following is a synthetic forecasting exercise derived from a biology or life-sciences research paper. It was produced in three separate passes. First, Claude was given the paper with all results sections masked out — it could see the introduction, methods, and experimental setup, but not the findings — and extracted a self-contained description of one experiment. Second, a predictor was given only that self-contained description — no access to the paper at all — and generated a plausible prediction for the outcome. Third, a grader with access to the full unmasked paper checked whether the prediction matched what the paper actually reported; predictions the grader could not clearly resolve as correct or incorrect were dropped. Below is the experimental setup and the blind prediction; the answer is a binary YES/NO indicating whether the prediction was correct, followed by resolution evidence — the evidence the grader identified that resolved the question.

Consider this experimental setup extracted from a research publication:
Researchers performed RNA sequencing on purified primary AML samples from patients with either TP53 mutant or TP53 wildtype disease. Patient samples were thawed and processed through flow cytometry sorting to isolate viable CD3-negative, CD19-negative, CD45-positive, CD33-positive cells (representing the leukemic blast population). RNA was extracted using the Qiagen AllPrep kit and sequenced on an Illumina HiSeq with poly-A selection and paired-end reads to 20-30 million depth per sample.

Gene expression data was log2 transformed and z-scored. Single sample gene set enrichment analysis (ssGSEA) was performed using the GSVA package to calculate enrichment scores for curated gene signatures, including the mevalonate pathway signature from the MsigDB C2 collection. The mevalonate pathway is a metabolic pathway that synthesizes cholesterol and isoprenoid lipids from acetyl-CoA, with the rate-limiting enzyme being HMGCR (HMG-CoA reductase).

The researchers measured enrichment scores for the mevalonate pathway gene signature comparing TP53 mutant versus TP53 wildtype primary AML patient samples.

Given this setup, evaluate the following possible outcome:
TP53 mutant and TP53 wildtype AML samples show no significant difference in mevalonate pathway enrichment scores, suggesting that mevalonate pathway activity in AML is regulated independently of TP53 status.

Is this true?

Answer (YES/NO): NO